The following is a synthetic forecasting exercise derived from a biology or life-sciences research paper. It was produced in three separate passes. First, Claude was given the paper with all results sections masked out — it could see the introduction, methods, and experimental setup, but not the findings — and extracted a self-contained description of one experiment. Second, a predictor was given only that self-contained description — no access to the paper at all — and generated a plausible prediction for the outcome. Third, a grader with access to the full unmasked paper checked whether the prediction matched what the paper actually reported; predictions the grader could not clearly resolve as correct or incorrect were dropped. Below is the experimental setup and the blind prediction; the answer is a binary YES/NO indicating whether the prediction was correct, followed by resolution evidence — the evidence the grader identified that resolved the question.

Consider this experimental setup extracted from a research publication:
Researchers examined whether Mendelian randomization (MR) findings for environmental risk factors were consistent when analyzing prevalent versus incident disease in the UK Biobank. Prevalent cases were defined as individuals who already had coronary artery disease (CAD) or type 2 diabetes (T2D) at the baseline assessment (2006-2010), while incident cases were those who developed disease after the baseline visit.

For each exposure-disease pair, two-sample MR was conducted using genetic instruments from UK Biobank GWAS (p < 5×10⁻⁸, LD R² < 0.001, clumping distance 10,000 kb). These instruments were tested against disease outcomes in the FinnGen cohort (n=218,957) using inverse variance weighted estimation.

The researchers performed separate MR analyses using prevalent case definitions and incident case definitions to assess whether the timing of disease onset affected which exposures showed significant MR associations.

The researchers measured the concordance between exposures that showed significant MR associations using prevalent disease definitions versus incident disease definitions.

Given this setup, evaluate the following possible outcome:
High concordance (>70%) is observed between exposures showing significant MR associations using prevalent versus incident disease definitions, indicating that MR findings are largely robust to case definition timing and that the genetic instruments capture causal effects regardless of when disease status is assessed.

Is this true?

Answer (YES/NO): YES